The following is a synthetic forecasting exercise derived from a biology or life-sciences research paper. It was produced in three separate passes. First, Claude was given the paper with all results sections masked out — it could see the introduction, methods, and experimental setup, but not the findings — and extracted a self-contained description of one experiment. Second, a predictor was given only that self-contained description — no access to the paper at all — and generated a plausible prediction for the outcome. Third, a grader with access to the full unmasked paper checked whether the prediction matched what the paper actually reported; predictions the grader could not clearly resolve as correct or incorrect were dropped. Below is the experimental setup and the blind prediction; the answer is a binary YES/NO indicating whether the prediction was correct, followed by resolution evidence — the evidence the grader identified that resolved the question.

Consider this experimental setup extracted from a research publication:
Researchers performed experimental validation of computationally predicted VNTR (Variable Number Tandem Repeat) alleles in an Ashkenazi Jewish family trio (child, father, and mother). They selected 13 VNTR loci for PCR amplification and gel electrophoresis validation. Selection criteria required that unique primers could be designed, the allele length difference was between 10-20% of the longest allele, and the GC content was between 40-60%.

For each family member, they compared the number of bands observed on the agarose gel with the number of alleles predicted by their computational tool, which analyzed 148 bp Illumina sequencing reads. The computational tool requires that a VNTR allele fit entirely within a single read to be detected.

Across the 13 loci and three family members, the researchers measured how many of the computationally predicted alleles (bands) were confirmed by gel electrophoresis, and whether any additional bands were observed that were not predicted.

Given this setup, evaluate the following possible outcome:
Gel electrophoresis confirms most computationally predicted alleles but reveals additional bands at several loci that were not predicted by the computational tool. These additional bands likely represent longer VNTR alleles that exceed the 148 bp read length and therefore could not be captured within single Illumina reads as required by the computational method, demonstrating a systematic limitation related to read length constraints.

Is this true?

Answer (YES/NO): NO